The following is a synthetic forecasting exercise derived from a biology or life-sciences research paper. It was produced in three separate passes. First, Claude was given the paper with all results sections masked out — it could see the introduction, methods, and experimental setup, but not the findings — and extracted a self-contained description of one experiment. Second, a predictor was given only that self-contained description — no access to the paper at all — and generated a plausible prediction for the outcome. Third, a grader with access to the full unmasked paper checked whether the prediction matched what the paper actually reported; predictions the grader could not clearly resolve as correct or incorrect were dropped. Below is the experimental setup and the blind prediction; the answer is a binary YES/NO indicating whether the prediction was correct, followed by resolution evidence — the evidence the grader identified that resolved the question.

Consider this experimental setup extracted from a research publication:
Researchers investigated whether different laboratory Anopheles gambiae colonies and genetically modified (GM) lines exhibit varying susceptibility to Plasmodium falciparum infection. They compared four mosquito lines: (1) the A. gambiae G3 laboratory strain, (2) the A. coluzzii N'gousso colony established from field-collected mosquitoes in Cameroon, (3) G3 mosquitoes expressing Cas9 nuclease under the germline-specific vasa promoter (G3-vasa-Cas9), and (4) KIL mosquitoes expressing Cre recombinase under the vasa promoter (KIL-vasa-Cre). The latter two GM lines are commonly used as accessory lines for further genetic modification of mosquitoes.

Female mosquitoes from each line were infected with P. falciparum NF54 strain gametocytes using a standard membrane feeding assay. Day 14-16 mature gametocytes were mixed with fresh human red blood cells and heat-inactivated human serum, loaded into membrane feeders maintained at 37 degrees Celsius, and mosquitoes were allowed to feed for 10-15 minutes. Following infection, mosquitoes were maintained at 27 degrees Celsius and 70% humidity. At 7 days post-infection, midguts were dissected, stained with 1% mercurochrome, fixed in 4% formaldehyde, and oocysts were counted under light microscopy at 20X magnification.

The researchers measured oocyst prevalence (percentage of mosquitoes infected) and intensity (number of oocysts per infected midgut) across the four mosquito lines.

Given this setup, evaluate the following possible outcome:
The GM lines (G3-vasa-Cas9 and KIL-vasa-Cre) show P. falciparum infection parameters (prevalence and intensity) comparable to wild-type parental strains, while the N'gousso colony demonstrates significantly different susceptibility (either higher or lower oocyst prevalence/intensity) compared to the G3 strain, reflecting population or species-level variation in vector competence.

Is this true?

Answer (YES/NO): NO